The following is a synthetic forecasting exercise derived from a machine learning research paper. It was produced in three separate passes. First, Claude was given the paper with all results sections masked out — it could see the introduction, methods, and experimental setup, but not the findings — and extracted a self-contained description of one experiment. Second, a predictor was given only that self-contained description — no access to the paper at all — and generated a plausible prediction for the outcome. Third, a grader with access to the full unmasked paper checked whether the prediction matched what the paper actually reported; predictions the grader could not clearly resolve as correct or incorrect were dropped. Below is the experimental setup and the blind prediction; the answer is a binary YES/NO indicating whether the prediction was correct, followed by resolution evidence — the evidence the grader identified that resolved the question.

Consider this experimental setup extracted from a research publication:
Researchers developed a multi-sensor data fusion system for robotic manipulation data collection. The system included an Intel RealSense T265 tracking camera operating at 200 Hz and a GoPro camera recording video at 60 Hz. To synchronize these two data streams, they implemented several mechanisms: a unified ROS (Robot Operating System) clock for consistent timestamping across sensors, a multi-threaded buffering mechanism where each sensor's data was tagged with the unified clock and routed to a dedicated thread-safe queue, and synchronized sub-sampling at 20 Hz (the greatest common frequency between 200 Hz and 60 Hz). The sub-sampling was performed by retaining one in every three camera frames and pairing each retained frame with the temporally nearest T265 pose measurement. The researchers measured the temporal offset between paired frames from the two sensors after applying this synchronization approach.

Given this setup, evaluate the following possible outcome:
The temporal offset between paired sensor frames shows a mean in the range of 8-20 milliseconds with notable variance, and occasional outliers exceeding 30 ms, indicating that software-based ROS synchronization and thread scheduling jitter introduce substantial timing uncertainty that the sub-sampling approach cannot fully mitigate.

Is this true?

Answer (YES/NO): NO